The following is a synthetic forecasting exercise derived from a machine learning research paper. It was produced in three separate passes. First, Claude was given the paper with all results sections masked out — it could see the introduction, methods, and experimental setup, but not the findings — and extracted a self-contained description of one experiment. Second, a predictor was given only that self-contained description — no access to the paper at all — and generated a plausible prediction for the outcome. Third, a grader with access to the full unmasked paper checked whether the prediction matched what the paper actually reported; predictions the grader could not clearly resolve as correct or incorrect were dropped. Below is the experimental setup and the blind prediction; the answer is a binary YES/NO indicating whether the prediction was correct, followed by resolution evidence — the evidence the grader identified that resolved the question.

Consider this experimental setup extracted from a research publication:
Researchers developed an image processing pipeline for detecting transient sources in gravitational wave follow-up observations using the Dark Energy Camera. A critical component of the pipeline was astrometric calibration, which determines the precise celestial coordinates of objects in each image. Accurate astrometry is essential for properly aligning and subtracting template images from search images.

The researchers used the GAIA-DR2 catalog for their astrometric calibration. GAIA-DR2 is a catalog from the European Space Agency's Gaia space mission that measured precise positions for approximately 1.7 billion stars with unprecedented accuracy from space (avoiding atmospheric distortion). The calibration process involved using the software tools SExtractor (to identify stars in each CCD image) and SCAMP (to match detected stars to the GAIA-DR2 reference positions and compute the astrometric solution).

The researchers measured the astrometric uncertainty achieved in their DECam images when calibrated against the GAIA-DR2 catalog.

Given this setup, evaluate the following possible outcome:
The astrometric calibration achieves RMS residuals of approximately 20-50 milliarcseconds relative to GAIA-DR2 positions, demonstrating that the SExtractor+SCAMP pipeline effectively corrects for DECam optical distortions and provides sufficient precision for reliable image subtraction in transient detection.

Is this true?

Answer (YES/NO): NO